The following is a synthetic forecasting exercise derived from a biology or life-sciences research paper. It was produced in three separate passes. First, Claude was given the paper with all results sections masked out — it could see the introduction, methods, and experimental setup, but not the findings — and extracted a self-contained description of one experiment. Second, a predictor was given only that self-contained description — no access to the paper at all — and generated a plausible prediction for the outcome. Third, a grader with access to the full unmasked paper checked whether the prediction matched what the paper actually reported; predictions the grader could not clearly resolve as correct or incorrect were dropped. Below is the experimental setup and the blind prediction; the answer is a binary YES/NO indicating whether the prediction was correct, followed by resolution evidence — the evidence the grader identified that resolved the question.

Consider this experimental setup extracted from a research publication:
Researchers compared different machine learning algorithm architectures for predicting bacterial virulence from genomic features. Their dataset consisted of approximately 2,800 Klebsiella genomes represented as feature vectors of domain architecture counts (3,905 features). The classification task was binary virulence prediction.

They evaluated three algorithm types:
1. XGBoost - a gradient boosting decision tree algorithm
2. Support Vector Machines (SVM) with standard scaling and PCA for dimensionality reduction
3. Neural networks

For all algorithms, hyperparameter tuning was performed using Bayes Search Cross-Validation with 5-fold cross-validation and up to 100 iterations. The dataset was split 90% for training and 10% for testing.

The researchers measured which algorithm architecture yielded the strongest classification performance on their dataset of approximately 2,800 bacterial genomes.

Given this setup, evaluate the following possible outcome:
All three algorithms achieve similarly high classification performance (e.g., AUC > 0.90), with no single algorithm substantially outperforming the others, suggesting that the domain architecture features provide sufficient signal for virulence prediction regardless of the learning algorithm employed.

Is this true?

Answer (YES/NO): NO